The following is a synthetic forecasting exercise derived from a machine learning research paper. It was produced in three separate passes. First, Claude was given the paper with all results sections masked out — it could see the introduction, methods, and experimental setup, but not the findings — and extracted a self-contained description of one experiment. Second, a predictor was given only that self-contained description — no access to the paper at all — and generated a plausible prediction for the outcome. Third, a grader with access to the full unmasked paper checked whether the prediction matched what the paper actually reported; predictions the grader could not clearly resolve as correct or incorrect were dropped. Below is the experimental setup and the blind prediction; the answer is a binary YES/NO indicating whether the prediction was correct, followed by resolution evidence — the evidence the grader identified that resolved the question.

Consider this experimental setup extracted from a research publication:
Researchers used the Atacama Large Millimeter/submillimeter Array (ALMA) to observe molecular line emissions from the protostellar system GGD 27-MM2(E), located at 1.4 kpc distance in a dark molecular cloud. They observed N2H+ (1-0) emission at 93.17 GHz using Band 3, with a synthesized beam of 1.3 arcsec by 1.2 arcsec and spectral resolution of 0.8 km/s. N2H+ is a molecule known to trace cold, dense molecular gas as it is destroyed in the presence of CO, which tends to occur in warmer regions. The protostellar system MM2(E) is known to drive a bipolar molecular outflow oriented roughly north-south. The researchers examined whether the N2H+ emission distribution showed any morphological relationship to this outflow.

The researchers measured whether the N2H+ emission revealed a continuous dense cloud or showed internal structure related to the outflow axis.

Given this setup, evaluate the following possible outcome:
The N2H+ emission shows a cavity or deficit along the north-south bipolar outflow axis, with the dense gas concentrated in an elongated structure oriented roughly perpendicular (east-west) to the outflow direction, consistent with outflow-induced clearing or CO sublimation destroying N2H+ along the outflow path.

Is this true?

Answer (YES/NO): NO